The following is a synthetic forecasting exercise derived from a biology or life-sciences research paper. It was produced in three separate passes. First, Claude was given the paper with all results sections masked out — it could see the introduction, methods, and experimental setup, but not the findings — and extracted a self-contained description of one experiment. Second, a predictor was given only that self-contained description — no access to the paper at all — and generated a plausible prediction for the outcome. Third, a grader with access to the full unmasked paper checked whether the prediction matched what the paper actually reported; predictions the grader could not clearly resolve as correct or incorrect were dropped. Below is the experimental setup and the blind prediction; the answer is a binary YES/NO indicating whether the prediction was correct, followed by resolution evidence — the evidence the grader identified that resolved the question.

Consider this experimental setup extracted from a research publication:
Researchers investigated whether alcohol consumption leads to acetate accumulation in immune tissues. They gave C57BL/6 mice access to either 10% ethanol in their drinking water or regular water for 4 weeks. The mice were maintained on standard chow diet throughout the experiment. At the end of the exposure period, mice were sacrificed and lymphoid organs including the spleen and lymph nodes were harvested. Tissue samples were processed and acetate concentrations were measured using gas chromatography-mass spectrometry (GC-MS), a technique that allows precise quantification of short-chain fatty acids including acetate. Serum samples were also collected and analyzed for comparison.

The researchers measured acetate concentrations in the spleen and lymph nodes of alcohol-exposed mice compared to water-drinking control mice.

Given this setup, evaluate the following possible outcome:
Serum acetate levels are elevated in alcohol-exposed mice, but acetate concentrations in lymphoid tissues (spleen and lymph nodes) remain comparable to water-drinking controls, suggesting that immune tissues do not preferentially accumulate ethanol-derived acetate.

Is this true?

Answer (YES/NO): NO